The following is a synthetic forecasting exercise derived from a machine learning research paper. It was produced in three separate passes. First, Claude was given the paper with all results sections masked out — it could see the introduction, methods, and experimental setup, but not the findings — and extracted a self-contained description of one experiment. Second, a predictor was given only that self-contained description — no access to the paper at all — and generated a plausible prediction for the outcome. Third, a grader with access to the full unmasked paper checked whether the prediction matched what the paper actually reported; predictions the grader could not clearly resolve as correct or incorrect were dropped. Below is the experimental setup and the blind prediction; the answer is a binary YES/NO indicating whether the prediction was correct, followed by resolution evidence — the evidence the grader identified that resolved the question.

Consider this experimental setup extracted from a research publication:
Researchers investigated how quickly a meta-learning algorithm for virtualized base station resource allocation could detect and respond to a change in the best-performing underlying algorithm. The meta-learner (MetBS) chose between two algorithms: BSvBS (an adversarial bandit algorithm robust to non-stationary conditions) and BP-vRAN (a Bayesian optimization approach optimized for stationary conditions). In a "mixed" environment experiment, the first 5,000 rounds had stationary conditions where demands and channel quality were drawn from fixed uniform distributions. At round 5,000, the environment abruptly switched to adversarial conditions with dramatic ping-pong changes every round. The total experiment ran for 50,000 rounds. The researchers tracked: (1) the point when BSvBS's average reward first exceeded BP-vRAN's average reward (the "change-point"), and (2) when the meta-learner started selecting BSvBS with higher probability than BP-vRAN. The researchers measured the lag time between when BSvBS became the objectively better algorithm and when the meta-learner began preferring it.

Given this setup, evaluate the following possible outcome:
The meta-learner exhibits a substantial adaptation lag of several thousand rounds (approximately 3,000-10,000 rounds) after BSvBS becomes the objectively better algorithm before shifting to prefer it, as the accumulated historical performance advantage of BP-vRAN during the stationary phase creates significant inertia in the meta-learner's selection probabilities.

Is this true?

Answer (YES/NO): NO